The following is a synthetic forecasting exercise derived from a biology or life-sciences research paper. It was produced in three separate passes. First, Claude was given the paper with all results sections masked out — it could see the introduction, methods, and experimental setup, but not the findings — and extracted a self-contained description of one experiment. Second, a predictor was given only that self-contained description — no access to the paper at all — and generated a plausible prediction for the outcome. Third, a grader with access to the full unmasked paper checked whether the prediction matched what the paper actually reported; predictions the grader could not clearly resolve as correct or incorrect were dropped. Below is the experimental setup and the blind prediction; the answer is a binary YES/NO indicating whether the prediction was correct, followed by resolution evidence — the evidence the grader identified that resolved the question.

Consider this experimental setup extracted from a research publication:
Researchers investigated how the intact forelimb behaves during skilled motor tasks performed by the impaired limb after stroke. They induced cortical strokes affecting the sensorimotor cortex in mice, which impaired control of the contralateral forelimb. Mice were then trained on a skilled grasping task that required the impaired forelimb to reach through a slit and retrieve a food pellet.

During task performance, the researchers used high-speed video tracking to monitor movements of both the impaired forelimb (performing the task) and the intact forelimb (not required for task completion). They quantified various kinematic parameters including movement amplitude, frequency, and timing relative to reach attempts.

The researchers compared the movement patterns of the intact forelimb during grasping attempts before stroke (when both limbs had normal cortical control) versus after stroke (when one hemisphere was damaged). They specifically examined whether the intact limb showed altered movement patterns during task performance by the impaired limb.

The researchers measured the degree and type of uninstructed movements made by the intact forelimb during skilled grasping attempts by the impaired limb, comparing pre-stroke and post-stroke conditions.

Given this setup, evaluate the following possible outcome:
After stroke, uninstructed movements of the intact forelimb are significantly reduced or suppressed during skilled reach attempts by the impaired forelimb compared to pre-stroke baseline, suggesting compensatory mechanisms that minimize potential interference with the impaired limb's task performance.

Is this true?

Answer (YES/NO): NO